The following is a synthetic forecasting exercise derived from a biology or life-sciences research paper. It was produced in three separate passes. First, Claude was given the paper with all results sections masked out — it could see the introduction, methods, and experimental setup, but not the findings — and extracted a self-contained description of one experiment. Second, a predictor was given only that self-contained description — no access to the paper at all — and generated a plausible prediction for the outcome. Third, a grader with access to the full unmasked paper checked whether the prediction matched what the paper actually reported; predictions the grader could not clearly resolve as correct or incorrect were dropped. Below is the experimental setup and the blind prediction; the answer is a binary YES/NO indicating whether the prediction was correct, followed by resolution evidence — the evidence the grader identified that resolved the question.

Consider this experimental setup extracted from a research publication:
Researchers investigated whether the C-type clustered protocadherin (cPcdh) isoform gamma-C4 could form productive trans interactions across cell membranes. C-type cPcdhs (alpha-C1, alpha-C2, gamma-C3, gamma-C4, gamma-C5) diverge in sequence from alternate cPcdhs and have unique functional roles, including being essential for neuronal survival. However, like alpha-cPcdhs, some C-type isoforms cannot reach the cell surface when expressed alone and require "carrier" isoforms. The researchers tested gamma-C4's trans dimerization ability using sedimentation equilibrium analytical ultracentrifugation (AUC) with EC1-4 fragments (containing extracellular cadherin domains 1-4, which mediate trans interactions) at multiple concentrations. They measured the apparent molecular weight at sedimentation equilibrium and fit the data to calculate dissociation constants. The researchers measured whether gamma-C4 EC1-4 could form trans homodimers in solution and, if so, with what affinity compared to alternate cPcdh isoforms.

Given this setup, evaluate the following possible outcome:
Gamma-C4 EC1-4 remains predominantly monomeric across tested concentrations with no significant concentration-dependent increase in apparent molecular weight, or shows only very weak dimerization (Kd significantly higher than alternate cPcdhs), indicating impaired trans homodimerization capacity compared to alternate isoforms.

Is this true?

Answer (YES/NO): YES